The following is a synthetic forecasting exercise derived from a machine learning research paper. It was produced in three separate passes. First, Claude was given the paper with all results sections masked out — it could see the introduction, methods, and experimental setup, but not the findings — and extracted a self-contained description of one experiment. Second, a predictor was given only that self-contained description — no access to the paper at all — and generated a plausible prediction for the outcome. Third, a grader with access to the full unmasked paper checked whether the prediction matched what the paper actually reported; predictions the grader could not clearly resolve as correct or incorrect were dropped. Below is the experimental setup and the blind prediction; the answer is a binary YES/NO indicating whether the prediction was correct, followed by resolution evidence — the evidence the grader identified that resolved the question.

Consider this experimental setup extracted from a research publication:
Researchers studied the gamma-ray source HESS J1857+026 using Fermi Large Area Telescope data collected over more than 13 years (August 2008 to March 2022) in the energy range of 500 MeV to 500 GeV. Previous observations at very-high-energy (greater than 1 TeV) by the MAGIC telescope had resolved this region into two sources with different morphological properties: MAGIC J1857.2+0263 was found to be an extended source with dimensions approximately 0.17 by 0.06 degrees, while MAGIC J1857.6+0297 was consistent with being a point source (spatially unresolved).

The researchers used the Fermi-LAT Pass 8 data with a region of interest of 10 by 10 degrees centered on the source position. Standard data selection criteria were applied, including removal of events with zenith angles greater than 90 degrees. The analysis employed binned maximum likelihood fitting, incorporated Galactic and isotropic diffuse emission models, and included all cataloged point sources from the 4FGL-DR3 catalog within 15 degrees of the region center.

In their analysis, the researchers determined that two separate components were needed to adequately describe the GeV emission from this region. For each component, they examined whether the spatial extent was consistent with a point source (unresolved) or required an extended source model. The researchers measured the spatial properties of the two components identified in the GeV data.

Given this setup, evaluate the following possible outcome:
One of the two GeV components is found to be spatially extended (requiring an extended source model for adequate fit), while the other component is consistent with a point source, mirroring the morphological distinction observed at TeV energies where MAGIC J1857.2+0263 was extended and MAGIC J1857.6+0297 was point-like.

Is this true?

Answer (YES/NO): NO